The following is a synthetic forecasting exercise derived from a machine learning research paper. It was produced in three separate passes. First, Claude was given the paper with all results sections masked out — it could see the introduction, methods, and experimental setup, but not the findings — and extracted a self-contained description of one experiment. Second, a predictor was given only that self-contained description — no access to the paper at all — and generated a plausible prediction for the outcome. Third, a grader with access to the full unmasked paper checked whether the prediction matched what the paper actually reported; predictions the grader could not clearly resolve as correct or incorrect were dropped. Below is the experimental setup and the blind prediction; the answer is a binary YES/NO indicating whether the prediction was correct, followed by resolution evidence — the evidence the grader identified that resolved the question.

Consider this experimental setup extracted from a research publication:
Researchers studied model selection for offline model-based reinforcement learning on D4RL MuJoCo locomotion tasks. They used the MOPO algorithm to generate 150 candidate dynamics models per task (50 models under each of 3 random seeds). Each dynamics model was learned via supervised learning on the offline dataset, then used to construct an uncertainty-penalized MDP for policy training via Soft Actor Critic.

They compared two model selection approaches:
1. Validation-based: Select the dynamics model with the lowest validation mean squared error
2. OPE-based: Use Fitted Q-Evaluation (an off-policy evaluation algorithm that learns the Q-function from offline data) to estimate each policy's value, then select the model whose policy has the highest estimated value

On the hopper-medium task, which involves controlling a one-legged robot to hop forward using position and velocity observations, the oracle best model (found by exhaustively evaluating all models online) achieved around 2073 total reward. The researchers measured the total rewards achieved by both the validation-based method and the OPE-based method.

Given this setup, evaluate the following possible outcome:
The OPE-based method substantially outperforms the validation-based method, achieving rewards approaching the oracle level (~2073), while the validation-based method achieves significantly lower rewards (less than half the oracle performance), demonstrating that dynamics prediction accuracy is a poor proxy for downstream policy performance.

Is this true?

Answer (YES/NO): NO